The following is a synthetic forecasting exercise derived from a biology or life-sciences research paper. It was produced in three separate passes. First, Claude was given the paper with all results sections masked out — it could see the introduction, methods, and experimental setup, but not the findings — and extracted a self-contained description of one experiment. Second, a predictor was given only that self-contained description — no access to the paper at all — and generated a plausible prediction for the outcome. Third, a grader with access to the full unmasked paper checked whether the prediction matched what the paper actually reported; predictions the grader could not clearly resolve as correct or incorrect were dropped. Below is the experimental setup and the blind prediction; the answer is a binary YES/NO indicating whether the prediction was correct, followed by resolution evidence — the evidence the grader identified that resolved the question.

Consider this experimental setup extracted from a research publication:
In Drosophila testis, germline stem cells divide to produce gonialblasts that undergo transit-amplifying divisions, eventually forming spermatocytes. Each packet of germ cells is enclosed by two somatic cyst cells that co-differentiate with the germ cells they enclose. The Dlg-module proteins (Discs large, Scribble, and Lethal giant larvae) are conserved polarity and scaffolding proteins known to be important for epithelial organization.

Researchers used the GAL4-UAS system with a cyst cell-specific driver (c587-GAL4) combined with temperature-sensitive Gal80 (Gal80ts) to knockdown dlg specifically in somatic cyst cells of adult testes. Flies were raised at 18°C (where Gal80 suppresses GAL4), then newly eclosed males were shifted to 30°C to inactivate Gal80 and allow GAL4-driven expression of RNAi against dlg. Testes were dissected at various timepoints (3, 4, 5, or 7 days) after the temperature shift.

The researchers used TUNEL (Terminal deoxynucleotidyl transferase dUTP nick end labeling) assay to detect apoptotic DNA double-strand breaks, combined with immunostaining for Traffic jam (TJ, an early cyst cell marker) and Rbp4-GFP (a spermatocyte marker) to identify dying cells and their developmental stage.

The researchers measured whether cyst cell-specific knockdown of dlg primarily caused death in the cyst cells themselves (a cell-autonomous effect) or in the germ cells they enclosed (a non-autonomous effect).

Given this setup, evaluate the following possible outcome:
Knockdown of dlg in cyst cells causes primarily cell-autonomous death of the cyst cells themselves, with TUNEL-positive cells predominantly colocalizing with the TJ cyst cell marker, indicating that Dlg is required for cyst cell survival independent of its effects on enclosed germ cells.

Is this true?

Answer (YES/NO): NO